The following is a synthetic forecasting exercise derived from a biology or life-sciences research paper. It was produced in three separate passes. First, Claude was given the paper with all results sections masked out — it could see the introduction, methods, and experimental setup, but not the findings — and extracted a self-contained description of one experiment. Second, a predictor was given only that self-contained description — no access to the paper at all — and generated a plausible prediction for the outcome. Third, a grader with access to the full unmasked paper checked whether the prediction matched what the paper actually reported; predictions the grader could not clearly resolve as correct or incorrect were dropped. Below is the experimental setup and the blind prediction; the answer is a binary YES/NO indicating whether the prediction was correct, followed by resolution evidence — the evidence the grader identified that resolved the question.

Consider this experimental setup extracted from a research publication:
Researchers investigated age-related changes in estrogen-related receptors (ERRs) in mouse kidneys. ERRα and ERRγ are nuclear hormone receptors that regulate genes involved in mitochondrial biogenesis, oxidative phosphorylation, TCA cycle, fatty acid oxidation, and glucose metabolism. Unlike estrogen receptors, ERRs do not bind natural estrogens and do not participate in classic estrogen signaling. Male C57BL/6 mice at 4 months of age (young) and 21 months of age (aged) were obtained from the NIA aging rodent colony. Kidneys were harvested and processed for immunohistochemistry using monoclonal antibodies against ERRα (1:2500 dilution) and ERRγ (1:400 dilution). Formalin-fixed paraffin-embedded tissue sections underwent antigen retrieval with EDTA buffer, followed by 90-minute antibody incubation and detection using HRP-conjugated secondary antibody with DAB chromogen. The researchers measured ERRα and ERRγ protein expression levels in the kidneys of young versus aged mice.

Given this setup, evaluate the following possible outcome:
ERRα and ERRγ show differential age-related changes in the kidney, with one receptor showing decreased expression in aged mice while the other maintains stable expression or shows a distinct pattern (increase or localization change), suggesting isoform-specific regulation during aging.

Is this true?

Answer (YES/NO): NO